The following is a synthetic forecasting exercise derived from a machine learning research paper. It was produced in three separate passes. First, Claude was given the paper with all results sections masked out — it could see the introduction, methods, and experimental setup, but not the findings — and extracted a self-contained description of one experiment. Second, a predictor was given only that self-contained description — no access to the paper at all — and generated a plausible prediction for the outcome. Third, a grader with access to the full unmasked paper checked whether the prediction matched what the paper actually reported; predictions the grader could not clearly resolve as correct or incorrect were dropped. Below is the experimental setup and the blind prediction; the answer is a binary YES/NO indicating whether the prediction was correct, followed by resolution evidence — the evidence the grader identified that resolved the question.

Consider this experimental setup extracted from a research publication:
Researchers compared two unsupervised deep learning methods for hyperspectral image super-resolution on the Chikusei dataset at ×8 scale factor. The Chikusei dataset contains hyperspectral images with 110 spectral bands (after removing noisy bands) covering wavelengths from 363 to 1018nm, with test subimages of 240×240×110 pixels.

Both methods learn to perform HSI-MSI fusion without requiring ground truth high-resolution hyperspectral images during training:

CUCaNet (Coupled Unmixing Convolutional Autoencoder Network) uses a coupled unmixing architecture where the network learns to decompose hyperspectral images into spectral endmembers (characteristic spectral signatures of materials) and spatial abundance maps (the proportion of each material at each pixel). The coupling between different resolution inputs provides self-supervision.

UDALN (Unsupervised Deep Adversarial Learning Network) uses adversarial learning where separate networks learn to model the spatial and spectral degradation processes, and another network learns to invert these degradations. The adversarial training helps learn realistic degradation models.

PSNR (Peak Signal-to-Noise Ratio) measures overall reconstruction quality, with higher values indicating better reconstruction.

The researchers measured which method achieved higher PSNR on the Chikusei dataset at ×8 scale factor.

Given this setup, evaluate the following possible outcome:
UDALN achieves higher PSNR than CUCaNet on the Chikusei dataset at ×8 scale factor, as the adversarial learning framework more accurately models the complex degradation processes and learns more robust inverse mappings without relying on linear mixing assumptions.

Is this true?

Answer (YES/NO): NO